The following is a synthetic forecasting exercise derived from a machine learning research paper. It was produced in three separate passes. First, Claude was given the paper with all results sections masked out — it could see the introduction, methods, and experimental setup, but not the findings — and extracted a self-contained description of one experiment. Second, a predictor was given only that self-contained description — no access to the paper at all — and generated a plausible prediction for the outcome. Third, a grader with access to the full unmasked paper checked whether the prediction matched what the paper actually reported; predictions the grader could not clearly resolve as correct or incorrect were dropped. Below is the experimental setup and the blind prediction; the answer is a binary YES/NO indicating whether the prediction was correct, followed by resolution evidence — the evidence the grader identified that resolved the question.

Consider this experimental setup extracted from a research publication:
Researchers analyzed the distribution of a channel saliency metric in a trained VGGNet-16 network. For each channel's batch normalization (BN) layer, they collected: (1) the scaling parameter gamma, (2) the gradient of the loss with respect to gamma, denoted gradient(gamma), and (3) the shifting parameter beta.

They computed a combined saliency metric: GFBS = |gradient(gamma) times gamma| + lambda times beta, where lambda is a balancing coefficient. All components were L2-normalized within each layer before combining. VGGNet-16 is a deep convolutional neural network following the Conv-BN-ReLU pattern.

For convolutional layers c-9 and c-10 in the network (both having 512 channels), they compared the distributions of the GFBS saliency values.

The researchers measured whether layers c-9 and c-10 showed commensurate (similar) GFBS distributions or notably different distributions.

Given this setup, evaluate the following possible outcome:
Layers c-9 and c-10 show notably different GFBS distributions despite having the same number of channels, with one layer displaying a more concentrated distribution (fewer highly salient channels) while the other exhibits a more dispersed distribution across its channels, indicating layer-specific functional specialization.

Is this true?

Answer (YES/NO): NO